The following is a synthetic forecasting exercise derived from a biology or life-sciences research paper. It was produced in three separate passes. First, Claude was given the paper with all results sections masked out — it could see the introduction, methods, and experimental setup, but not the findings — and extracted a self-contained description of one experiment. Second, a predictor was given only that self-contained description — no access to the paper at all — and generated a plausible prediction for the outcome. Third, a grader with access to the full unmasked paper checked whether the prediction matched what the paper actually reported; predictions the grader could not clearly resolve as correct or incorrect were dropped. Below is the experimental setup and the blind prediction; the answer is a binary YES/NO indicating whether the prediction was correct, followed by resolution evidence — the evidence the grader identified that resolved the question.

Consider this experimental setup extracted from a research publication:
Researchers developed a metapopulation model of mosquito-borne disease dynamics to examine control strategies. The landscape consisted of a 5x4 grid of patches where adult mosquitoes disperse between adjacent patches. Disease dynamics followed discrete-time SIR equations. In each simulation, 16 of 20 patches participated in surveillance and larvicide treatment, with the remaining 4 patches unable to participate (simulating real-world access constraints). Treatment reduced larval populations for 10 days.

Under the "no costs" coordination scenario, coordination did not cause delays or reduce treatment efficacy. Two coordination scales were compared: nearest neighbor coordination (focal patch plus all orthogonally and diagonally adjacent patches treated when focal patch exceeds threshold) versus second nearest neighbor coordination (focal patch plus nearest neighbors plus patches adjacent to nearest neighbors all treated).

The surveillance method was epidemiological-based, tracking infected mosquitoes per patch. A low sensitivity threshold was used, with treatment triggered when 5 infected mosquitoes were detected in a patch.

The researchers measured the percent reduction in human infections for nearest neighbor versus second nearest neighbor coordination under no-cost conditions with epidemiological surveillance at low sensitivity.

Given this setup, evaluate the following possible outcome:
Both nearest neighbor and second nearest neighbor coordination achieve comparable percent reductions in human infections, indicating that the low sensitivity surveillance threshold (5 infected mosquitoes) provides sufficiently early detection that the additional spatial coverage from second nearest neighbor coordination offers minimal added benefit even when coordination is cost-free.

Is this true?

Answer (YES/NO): NO